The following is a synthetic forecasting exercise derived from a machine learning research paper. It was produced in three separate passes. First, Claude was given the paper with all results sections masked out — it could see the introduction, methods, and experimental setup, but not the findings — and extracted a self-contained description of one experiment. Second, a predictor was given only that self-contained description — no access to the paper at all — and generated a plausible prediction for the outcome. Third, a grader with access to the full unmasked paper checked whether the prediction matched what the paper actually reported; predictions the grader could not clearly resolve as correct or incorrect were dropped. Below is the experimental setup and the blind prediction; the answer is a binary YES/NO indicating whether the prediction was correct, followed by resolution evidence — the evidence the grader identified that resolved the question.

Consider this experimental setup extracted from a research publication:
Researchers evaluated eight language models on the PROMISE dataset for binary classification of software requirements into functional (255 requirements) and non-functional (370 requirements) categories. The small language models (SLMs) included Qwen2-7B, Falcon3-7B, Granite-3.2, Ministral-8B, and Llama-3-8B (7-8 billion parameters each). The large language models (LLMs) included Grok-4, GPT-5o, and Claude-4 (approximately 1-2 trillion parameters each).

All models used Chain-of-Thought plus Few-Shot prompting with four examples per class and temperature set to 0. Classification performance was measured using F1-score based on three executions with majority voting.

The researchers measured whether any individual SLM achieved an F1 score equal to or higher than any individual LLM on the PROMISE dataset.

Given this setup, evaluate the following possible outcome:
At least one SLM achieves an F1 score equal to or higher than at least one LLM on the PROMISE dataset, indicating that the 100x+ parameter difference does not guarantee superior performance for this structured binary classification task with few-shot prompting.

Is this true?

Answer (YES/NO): YES